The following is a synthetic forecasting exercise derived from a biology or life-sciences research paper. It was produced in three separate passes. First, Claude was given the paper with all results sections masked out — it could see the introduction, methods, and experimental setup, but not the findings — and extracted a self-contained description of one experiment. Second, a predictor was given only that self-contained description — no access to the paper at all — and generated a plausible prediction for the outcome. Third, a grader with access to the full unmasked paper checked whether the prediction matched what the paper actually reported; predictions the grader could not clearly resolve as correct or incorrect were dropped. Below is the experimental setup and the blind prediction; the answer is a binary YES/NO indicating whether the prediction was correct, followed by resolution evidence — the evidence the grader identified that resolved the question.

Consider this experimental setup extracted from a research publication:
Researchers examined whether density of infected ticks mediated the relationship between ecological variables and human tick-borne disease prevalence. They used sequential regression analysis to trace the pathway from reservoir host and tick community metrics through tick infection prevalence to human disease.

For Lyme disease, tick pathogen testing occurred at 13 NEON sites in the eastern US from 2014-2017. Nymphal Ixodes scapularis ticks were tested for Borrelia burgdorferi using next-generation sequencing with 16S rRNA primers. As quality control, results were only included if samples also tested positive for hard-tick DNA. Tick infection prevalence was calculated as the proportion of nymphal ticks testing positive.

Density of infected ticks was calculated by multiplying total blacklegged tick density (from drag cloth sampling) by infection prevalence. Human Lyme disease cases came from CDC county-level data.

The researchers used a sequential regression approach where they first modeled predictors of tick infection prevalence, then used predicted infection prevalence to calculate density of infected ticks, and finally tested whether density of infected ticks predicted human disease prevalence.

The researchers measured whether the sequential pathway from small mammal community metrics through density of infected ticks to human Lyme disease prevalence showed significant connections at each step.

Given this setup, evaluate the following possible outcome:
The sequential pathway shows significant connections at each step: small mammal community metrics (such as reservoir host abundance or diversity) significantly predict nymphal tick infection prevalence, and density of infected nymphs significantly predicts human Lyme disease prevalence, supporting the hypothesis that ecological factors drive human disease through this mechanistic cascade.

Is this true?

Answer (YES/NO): YES